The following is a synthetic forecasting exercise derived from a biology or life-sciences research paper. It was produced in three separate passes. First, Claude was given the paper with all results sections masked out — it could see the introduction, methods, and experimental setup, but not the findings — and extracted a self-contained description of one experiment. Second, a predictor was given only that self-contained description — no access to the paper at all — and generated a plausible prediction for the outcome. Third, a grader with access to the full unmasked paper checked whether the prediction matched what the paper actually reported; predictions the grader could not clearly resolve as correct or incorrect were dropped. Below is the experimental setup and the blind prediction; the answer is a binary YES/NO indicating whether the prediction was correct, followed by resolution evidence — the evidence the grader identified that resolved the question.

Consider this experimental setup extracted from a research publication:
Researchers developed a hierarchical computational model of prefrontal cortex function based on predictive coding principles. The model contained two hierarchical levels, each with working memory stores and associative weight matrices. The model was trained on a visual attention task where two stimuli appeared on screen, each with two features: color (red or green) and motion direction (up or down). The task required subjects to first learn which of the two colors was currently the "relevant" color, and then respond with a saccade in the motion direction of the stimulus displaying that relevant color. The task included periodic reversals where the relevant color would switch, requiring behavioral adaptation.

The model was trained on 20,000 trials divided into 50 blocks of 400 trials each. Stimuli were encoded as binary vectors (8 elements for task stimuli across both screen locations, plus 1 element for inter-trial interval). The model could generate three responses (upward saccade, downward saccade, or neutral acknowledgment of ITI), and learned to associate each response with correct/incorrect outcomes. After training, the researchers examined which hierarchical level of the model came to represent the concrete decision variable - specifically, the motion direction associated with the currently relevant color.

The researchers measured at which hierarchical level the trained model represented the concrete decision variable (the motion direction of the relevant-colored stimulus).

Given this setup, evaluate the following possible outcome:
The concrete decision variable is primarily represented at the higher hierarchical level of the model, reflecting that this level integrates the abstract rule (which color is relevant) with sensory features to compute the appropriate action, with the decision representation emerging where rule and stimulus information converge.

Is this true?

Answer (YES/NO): NO